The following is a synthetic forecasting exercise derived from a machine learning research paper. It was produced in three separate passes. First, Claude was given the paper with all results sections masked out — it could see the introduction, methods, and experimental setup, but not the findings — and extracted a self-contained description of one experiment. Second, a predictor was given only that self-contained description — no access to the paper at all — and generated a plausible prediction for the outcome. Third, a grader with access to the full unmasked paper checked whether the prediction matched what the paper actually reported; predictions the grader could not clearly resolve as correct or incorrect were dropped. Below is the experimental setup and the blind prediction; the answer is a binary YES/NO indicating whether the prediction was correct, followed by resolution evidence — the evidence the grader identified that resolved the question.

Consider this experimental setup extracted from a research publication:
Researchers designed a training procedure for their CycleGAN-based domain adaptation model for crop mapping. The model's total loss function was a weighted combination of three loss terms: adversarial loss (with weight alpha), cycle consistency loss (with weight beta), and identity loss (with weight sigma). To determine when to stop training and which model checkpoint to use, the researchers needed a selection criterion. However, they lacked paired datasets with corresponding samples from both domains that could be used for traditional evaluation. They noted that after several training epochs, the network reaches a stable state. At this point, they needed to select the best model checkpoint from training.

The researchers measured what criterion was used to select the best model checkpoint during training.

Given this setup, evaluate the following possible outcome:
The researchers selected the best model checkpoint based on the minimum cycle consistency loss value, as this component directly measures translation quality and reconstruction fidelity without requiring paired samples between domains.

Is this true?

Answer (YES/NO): NO